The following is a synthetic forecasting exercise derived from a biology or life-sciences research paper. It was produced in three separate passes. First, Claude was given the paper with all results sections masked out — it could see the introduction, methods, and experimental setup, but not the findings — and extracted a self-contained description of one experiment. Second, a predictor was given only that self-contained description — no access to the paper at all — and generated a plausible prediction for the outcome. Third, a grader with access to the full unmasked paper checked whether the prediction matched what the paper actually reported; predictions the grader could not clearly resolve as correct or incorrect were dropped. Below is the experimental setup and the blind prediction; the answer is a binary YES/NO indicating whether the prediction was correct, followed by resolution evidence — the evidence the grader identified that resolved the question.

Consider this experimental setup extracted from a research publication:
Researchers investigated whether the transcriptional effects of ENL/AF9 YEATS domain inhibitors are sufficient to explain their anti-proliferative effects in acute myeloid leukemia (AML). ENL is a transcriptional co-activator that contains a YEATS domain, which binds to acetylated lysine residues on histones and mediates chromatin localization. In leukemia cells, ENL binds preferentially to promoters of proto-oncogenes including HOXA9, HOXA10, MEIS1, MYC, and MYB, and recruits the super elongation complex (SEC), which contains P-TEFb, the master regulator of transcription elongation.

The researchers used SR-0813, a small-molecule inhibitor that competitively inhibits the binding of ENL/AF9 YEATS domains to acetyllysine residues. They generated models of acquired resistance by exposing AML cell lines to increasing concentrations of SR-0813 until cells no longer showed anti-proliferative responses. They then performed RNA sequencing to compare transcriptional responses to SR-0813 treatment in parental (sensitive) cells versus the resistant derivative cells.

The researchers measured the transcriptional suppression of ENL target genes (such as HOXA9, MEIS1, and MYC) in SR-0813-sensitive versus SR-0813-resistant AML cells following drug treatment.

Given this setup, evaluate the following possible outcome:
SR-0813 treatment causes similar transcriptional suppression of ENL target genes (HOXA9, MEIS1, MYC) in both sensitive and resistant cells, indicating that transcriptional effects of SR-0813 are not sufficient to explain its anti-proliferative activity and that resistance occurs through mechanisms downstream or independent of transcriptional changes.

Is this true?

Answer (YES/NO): YES